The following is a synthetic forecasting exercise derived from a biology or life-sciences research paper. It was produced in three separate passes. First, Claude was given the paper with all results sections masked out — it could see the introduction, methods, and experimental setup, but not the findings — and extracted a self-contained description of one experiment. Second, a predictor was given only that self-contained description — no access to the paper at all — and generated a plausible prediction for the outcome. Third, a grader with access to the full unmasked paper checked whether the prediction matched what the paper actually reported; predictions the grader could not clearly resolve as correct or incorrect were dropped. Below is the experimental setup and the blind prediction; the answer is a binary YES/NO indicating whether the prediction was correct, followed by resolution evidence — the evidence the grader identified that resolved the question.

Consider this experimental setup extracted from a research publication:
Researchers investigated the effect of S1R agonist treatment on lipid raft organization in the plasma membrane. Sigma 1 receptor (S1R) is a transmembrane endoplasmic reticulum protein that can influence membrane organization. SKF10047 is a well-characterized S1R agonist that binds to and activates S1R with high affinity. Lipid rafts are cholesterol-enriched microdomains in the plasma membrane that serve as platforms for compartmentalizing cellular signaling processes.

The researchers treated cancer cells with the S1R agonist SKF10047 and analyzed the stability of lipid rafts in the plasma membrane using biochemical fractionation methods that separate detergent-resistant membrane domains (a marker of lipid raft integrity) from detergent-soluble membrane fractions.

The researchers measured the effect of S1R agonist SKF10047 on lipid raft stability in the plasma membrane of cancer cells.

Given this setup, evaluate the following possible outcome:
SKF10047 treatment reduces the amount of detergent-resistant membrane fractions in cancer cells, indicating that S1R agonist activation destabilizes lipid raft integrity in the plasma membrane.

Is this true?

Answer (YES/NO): YES